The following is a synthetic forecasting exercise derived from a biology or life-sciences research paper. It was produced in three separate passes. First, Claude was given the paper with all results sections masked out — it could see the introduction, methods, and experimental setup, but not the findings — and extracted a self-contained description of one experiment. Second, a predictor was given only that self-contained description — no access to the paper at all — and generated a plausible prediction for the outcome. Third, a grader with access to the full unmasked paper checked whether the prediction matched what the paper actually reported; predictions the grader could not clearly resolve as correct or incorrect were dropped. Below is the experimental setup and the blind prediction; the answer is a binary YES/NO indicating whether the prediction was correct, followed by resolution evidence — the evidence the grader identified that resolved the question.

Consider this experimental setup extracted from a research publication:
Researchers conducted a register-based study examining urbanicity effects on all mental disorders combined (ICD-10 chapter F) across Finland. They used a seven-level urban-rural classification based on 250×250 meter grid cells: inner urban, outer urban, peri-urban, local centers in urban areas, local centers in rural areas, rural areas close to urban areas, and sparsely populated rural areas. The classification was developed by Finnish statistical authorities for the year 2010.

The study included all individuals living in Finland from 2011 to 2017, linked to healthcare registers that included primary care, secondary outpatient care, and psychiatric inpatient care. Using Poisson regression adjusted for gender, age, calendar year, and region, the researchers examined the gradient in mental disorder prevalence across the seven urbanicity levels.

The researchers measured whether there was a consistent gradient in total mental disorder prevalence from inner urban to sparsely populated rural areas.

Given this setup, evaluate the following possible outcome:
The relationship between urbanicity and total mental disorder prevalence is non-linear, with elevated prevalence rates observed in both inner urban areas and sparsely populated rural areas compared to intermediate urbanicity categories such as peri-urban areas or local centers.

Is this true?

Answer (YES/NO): NO